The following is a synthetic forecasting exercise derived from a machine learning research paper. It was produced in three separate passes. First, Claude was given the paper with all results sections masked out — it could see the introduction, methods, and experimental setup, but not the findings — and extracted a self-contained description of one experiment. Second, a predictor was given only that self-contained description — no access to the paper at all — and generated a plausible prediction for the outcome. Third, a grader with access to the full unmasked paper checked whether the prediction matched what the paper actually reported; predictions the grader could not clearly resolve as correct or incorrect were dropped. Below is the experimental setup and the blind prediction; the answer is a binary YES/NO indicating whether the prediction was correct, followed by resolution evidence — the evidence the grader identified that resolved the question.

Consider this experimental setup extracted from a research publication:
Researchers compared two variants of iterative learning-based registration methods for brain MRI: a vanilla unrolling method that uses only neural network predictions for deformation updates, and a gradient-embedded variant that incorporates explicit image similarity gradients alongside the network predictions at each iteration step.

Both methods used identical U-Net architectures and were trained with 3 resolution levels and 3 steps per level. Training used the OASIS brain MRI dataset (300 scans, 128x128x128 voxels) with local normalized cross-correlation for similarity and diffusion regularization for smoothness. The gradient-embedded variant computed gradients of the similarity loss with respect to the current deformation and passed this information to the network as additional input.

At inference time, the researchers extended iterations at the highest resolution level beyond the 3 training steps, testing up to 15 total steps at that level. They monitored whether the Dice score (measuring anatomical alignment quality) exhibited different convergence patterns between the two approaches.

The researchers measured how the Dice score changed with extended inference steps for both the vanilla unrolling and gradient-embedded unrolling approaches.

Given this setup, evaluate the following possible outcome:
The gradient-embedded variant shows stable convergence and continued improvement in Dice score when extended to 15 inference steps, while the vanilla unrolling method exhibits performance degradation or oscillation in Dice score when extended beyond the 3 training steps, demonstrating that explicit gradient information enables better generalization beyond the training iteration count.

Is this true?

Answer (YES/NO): NO